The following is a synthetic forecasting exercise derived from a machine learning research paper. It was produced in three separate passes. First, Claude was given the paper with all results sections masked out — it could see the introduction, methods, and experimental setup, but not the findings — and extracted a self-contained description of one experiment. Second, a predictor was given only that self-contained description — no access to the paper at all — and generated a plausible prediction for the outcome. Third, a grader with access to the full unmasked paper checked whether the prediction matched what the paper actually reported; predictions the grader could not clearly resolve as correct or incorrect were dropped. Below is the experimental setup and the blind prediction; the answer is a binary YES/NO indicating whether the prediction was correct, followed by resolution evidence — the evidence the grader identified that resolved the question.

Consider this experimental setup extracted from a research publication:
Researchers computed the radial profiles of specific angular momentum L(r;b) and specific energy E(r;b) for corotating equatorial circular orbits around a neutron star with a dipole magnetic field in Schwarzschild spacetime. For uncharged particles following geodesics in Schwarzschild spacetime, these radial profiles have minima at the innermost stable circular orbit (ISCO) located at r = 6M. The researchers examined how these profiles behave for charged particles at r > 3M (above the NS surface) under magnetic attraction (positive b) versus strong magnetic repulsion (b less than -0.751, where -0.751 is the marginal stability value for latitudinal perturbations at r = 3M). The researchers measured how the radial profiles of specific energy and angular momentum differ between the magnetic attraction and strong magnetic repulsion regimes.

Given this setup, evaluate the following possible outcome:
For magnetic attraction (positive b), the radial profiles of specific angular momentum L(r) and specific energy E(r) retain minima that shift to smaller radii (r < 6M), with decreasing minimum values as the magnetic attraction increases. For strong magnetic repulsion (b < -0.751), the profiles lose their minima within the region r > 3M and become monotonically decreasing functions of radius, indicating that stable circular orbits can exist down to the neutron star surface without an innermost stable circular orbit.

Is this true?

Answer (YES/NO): NO